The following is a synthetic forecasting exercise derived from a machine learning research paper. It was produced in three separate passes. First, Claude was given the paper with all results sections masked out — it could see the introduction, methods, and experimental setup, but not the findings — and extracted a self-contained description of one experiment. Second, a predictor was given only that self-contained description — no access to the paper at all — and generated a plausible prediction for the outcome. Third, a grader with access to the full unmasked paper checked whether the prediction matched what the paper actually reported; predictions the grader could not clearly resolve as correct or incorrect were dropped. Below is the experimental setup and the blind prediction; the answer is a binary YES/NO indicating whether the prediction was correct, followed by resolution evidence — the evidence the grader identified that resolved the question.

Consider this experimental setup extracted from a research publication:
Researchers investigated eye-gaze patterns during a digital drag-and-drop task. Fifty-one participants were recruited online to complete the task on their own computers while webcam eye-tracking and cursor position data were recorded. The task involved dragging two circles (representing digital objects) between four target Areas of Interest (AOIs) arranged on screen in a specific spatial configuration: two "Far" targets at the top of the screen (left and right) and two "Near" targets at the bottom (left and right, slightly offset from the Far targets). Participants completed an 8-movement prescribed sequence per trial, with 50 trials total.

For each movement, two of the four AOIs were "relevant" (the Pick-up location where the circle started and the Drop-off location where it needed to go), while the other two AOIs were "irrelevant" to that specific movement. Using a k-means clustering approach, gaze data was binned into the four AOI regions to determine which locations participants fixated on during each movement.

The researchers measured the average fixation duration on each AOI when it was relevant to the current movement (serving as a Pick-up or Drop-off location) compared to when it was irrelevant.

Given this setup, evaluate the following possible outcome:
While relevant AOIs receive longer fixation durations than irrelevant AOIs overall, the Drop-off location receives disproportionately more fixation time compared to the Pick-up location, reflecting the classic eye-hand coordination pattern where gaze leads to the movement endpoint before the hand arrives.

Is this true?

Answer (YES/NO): NO